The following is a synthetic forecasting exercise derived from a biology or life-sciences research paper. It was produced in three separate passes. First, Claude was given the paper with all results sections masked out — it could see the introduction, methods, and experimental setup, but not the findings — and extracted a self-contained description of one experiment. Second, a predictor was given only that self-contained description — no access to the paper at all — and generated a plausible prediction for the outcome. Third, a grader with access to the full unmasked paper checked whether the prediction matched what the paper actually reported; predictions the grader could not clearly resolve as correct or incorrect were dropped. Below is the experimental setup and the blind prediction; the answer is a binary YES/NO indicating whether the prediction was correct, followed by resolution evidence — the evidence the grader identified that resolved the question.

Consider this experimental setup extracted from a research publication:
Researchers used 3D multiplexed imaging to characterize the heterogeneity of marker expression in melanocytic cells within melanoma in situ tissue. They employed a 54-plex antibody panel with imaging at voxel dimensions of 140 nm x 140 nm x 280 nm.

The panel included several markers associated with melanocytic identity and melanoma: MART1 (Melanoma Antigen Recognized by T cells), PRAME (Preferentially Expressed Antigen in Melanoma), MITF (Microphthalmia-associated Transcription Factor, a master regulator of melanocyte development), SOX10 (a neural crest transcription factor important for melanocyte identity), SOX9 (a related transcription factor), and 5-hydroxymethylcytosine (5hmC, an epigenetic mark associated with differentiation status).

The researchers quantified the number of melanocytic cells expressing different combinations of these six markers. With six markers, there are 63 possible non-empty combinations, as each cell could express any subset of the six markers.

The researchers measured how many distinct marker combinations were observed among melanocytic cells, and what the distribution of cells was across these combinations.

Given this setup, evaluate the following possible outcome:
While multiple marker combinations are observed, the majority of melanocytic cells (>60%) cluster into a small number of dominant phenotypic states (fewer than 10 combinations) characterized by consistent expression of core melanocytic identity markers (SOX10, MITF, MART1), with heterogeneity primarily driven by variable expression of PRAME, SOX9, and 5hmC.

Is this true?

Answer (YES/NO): NO